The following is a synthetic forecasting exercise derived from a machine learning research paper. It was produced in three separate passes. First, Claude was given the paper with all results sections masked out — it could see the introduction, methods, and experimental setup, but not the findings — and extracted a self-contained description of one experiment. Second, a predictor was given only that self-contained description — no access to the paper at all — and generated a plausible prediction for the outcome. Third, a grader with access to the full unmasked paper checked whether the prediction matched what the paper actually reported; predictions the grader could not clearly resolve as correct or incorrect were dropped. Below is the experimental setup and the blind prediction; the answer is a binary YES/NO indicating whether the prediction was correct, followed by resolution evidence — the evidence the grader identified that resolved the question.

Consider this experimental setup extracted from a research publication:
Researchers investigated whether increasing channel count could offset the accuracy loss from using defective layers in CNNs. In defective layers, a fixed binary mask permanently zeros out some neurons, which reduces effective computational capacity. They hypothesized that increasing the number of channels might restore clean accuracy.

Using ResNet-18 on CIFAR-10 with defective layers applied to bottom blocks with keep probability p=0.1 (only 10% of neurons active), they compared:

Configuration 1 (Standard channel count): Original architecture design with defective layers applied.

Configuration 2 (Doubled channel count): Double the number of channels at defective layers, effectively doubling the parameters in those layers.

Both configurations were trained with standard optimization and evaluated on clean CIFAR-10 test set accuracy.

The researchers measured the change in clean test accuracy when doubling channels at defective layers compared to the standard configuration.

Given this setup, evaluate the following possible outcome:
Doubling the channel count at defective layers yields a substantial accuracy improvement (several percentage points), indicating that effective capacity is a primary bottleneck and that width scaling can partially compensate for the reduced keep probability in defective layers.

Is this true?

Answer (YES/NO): YES